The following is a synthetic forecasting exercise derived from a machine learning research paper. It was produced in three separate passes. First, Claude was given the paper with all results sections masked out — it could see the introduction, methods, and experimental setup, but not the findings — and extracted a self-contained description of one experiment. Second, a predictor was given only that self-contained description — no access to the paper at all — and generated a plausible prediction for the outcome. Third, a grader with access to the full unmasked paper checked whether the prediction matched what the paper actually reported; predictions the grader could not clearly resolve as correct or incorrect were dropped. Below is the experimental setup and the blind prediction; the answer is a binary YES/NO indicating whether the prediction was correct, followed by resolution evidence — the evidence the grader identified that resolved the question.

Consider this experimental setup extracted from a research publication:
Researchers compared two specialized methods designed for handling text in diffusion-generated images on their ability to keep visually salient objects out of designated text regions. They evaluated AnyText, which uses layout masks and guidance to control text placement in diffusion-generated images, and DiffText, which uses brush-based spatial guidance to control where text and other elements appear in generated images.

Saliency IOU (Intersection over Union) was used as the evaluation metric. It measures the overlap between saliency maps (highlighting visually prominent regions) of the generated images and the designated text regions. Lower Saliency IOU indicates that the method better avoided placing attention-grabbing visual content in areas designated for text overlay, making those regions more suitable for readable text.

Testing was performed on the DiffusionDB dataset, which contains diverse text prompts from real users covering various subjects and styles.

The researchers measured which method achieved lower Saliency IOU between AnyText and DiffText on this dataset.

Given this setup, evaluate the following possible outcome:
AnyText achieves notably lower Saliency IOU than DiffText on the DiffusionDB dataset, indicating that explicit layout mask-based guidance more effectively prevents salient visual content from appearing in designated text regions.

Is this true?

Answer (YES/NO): NO